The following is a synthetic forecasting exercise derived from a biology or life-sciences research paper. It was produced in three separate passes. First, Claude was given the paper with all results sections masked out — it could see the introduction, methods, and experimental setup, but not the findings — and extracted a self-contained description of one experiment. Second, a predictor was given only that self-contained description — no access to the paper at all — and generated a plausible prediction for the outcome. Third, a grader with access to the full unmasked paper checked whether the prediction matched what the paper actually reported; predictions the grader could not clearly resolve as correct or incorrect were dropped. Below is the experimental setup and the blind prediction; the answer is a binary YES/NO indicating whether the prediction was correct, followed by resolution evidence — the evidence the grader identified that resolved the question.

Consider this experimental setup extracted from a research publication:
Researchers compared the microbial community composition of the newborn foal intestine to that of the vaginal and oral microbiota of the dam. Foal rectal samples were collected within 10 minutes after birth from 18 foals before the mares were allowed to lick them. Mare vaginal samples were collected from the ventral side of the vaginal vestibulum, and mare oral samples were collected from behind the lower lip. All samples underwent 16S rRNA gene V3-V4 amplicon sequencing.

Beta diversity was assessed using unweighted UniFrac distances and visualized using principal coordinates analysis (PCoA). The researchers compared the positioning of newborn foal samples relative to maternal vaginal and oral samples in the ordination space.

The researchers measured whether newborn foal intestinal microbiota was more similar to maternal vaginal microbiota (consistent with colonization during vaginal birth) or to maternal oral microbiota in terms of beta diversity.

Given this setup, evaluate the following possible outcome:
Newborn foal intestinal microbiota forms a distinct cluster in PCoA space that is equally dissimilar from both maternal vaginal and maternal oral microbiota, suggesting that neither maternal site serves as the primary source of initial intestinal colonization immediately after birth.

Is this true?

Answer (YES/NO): NO